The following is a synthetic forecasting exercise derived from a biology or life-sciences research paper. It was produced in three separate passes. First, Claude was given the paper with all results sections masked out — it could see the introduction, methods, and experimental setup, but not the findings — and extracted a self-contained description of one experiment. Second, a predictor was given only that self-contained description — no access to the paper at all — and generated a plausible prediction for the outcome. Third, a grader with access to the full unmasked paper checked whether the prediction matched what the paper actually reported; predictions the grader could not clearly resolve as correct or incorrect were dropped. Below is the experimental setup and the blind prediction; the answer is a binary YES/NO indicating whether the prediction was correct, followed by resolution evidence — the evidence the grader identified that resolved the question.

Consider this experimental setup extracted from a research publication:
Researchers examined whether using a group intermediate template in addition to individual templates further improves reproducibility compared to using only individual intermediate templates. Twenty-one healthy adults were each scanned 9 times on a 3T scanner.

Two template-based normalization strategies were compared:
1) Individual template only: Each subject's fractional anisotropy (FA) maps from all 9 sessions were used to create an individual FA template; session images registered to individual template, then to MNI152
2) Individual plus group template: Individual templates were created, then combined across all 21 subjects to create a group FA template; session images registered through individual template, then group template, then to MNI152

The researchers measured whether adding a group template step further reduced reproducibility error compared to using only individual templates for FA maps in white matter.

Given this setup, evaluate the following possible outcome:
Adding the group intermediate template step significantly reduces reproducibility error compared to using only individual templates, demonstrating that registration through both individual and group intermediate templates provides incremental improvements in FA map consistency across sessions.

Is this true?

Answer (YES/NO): NO